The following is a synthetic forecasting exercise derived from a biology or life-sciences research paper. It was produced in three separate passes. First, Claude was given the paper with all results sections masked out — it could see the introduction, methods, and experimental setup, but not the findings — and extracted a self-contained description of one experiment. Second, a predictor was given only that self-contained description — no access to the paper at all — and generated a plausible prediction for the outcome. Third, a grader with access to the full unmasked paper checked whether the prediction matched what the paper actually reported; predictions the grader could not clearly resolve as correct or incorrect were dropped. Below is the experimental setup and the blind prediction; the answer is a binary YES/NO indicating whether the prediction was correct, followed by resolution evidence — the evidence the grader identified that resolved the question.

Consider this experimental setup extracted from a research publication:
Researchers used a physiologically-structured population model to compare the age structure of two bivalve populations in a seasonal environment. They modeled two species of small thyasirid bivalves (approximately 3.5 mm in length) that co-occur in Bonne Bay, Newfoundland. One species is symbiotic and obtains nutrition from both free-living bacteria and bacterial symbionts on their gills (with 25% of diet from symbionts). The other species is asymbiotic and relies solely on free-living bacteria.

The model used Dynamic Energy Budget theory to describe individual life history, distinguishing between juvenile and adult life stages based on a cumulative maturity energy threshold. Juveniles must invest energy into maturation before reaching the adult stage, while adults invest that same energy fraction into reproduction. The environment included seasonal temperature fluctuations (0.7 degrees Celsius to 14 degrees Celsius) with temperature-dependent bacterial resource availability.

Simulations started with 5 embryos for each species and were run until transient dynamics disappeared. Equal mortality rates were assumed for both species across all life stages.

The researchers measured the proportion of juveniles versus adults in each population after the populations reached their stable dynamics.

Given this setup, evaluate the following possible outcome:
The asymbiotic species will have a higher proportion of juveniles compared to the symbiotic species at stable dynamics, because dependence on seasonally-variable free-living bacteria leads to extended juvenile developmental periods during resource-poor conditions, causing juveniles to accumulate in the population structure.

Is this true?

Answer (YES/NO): YES